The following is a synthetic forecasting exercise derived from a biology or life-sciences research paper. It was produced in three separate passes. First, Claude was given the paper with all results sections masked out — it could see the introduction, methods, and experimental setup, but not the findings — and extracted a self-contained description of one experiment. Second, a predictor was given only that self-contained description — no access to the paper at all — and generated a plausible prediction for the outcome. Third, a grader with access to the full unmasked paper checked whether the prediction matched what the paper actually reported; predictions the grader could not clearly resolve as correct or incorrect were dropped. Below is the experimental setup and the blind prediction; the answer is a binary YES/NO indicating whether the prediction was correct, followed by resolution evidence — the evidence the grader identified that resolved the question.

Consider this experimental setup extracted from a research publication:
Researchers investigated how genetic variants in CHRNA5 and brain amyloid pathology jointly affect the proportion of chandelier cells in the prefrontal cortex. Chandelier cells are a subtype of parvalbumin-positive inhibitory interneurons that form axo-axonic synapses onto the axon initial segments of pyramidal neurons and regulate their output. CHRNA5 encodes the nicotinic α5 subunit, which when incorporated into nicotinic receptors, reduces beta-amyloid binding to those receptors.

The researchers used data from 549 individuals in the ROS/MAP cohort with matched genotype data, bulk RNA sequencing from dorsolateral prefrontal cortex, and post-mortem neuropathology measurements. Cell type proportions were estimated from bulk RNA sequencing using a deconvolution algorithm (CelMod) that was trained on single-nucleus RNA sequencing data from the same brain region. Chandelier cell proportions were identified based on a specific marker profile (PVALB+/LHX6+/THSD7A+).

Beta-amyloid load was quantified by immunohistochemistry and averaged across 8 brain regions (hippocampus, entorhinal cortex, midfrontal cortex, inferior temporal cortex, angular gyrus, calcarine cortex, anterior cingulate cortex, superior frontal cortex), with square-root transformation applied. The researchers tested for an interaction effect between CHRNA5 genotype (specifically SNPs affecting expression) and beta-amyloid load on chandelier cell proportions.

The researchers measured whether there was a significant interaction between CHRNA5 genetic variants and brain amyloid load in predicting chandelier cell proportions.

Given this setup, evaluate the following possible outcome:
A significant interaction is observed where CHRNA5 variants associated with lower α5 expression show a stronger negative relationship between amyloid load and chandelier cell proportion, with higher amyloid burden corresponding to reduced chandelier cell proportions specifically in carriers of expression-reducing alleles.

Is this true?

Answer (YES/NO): NO